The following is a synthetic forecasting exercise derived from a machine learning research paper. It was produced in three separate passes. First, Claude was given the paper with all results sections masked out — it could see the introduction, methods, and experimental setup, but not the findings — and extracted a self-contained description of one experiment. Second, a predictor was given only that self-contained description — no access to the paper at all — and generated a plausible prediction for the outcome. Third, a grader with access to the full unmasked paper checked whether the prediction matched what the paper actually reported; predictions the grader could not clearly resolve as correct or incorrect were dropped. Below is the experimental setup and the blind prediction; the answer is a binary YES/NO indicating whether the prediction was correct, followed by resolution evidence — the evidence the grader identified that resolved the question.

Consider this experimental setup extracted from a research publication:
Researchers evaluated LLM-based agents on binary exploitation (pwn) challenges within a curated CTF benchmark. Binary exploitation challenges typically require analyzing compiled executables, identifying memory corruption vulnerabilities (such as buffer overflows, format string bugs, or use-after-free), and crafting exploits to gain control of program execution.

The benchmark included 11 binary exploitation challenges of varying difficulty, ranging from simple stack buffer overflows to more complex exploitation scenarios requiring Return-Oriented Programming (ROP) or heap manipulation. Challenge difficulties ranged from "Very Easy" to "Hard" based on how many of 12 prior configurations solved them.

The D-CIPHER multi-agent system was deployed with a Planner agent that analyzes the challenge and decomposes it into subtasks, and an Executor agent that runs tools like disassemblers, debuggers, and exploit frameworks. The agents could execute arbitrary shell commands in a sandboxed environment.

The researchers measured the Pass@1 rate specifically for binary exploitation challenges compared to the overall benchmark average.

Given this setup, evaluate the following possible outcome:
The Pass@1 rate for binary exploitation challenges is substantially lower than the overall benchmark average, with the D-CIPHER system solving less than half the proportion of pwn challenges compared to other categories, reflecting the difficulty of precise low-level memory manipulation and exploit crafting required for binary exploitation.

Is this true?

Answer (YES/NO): NO